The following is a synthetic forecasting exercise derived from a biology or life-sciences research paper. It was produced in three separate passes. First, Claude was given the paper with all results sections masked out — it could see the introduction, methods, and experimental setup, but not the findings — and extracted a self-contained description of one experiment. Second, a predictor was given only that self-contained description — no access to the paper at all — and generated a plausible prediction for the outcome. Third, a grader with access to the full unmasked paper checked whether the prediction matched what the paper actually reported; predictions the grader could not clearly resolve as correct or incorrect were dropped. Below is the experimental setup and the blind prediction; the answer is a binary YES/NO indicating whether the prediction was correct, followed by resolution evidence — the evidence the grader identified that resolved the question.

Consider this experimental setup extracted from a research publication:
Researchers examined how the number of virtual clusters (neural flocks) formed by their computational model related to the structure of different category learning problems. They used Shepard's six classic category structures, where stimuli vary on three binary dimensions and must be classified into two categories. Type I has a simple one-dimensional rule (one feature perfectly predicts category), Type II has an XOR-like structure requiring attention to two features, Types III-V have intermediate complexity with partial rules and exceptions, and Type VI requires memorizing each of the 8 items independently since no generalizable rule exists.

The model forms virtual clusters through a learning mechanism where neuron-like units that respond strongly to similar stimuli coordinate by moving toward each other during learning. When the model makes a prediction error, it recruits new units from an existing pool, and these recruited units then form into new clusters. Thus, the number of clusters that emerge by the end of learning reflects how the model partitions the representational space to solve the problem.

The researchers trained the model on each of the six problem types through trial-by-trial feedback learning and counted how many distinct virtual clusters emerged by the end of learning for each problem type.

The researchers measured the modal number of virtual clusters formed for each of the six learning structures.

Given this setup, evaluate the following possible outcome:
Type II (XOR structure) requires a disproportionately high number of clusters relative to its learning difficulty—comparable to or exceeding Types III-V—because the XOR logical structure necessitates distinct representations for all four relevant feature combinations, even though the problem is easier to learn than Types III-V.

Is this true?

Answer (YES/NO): NO